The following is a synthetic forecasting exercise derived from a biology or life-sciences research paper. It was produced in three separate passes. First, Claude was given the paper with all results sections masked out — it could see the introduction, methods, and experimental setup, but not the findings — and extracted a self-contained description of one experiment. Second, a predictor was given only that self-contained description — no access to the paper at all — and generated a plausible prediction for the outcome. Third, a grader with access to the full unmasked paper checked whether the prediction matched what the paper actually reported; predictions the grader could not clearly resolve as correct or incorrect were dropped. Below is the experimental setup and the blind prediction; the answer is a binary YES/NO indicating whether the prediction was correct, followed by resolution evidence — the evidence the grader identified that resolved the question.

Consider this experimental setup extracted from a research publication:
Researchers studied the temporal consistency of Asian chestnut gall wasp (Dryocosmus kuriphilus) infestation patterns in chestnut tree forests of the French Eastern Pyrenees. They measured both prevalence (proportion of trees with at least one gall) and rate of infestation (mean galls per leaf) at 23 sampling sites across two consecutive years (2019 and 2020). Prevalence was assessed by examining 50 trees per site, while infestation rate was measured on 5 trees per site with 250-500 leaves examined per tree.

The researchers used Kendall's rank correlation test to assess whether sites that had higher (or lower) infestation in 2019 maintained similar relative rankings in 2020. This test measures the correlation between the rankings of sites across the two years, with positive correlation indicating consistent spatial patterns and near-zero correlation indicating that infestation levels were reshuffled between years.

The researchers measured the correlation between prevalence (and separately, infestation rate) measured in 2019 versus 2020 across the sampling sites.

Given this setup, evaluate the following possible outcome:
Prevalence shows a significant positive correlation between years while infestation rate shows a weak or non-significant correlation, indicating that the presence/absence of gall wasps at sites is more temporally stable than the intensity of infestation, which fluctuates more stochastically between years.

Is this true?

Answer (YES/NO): NO